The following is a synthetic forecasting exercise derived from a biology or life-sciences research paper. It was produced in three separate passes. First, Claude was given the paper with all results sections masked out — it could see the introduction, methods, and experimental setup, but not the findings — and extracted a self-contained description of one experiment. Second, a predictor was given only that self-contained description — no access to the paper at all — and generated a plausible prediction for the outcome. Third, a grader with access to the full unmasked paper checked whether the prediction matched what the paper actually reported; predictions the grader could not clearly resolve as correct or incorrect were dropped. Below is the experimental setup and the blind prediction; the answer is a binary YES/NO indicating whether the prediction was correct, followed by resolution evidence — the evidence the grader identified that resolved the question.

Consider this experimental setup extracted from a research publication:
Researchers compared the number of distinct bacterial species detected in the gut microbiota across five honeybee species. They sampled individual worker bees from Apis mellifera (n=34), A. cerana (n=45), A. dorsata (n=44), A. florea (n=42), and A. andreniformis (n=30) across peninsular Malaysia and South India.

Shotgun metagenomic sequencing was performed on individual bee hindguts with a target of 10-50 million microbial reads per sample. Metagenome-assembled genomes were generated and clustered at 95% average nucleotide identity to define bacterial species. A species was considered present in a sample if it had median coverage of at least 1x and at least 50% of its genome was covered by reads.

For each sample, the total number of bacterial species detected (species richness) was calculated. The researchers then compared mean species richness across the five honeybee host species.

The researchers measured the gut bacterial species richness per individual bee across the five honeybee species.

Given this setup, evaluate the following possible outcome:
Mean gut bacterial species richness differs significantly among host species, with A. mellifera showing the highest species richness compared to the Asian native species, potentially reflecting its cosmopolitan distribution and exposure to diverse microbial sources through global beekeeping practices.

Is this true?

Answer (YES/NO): NO